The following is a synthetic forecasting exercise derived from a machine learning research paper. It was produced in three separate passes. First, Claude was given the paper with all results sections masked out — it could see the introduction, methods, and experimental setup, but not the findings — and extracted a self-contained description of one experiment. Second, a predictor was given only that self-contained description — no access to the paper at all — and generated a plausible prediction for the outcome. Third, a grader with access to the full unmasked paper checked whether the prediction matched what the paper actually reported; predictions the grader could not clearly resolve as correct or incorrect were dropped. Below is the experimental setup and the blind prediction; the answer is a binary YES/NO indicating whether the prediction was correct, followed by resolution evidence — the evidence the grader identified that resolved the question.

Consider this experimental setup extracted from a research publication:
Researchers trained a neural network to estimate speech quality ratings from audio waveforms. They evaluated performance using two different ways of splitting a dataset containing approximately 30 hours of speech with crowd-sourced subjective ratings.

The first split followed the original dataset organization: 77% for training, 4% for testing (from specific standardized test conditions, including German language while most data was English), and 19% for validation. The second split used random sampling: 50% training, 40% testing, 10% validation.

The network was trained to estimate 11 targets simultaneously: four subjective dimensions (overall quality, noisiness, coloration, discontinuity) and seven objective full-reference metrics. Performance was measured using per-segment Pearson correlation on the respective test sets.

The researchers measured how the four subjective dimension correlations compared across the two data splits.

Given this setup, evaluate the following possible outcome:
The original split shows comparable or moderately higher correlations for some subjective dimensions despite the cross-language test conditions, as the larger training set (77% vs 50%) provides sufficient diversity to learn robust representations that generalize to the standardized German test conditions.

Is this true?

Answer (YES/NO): YES